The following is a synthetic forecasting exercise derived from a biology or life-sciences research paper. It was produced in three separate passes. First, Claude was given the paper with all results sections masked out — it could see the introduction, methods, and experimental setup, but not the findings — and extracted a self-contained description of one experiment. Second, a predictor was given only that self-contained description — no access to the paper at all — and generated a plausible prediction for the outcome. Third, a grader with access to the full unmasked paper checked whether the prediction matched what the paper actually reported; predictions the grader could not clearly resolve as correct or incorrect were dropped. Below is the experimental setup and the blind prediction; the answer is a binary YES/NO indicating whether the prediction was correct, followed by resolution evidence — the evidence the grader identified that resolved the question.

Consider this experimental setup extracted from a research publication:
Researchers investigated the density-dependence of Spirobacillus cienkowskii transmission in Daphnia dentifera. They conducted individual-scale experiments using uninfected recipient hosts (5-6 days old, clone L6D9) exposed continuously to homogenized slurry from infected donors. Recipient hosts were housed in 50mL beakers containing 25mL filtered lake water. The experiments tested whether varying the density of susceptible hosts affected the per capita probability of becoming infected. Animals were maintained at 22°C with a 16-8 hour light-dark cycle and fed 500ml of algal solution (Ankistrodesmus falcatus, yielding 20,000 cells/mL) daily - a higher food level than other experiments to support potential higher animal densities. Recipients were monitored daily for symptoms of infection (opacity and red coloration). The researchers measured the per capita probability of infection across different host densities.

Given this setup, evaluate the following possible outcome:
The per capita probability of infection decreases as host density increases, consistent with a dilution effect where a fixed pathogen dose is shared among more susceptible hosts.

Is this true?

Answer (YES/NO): NO